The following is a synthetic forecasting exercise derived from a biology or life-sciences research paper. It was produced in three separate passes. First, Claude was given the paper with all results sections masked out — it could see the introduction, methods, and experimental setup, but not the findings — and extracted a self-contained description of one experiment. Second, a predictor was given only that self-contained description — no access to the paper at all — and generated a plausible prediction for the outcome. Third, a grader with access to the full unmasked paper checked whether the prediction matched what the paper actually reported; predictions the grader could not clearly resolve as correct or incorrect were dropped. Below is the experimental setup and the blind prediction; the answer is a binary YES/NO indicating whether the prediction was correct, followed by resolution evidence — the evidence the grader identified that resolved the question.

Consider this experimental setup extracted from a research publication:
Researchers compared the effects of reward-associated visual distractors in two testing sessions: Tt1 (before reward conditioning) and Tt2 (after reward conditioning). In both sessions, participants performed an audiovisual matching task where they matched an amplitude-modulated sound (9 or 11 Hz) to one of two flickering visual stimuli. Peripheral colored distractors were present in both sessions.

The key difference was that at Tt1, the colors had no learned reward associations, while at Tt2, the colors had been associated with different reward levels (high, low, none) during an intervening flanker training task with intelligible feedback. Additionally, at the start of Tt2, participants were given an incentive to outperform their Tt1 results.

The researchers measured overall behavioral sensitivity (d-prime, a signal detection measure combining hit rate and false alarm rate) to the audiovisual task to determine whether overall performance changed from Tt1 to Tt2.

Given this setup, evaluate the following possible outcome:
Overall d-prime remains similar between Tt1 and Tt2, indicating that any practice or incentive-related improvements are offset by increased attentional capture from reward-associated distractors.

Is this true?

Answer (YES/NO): NO